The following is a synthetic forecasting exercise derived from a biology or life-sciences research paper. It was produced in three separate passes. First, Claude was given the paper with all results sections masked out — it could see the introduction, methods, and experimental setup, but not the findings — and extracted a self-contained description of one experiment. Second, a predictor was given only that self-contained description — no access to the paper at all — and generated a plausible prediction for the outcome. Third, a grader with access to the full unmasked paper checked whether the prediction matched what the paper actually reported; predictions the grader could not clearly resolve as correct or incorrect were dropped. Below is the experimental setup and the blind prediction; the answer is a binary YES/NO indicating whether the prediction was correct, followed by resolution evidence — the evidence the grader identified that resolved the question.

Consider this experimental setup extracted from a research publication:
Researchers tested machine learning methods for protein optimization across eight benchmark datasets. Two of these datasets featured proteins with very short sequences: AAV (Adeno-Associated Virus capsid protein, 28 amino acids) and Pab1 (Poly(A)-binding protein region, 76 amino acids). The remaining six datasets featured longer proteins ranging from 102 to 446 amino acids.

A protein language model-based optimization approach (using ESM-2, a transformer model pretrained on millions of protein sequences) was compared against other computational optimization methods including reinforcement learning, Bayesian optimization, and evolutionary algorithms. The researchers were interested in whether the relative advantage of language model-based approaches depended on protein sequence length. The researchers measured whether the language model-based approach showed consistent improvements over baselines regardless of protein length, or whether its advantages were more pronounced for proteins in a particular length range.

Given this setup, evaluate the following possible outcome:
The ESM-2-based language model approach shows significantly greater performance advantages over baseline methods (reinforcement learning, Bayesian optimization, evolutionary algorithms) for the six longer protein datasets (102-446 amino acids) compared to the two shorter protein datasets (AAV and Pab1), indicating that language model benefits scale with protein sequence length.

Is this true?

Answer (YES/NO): YES